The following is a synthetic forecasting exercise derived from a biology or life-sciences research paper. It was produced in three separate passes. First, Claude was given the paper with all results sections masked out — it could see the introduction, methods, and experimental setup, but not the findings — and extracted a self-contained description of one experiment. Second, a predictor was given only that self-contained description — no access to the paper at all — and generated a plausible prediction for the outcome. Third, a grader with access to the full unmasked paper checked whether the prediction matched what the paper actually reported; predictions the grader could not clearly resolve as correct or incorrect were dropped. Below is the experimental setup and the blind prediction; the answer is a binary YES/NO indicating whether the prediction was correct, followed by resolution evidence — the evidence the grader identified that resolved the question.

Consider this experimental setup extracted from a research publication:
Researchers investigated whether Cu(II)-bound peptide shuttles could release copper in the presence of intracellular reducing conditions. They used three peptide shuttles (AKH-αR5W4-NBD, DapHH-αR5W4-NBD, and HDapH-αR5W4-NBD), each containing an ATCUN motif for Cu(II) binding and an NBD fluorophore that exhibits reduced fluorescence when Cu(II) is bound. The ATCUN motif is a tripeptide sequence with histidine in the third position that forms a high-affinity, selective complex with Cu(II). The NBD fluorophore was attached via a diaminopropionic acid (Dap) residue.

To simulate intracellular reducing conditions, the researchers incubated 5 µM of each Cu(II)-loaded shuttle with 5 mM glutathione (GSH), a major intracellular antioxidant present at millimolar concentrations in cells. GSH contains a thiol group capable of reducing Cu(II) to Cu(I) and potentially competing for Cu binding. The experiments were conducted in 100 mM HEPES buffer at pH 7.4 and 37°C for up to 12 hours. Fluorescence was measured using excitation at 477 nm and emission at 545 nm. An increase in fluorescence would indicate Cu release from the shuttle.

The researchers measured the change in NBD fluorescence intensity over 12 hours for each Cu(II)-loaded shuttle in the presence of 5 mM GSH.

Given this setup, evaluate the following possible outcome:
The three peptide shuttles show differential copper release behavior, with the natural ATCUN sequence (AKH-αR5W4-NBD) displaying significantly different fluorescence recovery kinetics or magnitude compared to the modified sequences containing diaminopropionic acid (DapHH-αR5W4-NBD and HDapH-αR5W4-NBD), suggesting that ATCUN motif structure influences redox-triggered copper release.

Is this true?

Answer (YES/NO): YES